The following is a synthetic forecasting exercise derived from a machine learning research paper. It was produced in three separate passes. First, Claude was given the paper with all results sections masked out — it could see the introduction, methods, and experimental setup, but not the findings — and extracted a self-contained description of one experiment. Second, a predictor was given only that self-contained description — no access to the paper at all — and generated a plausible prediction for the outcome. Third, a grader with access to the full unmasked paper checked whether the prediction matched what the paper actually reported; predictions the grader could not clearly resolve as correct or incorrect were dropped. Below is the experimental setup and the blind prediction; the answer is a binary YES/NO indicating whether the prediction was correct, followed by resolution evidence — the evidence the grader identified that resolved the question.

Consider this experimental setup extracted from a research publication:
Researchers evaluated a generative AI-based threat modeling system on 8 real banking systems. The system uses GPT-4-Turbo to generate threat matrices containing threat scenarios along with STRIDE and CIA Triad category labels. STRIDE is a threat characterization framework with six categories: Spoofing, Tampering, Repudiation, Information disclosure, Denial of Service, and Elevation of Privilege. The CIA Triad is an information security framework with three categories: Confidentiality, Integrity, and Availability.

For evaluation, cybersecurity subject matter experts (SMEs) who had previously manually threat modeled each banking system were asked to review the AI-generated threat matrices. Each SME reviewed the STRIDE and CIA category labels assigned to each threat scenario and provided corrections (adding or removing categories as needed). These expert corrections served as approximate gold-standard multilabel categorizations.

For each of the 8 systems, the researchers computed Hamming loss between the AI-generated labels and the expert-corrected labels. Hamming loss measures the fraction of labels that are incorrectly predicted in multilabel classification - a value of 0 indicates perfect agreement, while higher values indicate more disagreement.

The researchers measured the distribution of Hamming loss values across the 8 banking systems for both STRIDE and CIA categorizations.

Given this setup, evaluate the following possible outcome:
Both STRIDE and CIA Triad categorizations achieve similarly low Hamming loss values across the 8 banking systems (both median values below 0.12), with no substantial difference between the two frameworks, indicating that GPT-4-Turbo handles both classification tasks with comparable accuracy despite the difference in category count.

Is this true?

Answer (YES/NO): YES